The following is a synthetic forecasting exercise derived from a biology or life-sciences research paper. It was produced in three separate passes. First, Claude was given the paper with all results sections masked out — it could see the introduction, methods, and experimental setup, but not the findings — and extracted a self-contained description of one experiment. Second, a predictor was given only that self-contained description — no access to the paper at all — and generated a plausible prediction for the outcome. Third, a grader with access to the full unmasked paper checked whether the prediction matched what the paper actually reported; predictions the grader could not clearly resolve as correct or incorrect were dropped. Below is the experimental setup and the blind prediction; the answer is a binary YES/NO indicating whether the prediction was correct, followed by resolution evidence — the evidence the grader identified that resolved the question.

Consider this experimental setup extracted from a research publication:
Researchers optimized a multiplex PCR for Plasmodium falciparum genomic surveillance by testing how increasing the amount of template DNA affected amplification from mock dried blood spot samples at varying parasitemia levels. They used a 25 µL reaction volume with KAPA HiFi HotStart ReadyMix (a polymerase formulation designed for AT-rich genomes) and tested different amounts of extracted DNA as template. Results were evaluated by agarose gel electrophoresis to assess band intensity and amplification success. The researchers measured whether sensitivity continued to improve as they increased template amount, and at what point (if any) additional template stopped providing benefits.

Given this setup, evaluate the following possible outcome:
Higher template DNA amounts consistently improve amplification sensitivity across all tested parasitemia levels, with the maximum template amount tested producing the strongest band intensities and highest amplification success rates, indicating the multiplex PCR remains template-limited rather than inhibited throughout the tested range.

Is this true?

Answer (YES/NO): NO